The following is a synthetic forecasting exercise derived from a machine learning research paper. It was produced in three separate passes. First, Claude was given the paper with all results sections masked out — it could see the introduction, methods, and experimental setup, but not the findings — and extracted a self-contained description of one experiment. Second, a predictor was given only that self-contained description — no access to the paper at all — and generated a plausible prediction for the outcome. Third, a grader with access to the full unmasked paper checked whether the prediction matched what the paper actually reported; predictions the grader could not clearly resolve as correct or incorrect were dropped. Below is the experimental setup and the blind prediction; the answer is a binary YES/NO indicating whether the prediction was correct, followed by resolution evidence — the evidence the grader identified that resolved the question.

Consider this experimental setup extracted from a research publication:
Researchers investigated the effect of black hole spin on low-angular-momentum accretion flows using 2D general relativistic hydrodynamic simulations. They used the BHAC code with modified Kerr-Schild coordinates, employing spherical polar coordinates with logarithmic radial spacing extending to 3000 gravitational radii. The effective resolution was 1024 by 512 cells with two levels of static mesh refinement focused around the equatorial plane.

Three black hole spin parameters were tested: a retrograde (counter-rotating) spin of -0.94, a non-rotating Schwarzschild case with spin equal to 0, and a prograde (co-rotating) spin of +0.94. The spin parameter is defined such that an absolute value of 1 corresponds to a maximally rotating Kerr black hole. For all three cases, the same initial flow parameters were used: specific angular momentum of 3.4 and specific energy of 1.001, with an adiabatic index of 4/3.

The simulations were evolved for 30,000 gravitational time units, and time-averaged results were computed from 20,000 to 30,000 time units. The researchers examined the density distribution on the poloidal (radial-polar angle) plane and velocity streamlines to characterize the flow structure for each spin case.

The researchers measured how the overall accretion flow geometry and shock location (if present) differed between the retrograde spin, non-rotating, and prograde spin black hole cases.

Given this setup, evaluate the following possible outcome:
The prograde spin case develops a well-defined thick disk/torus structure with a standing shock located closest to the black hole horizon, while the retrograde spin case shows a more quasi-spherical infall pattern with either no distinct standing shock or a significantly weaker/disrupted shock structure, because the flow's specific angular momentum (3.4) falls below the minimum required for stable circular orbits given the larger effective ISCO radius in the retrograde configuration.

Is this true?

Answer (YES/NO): NO